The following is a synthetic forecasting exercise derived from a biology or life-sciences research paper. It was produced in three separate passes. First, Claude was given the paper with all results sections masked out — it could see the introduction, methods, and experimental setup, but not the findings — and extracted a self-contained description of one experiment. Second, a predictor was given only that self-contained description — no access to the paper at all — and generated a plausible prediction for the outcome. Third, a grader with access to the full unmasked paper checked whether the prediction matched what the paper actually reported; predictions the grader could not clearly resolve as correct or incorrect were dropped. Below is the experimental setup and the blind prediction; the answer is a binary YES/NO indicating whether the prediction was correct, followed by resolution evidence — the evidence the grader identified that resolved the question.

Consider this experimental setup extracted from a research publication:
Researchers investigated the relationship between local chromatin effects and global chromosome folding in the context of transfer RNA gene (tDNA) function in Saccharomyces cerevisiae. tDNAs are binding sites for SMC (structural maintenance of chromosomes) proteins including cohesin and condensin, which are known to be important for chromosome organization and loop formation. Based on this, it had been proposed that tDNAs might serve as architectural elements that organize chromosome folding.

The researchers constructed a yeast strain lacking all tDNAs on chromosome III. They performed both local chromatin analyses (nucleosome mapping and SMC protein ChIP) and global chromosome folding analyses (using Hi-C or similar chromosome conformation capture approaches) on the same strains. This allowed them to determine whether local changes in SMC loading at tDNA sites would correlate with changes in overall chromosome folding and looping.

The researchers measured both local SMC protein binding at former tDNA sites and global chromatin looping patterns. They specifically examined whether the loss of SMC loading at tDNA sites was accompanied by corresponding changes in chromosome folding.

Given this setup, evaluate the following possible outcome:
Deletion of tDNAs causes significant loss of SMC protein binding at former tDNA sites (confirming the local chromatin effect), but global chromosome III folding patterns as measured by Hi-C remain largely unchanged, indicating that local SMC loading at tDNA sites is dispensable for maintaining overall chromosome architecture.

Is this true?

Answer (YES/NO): YES